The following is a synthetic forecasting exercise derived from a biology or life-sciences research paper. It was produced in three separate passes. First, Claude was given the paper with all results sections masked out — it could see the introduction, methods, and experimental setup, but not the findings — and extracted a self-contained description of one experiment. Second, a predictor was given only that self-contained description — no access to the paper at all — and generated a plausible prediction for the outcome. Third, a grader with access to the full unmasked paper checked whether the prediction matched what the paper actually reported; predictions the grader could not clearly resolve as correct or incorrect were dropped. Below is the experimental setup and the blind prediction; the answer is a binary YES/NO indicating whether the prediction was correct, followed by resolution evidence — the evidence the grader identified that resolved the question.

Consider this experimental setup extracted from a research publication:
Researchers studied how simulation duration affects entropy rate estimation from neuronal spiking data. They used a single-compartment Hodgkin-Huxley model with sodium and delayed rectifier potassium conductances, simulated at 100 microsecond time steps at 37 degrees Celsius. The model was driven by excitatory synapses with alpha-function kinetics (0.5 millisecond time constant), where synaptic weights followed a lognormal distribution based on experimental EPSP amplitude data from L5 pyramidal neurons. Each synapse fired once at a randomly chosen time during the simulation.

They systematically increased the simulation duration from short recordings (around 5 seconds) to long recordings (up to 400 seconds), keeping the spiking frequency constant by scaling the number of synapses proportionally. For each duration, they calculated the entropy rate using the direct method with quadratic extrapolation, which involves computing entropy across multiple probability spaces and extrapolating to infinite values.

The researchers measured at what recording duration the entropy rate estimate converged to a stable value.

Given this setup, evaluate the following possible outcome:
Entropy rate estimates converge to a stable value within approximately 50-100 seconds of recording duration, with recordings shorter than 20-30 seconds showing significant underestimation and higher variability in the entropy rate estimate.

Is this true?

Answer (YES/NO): NO